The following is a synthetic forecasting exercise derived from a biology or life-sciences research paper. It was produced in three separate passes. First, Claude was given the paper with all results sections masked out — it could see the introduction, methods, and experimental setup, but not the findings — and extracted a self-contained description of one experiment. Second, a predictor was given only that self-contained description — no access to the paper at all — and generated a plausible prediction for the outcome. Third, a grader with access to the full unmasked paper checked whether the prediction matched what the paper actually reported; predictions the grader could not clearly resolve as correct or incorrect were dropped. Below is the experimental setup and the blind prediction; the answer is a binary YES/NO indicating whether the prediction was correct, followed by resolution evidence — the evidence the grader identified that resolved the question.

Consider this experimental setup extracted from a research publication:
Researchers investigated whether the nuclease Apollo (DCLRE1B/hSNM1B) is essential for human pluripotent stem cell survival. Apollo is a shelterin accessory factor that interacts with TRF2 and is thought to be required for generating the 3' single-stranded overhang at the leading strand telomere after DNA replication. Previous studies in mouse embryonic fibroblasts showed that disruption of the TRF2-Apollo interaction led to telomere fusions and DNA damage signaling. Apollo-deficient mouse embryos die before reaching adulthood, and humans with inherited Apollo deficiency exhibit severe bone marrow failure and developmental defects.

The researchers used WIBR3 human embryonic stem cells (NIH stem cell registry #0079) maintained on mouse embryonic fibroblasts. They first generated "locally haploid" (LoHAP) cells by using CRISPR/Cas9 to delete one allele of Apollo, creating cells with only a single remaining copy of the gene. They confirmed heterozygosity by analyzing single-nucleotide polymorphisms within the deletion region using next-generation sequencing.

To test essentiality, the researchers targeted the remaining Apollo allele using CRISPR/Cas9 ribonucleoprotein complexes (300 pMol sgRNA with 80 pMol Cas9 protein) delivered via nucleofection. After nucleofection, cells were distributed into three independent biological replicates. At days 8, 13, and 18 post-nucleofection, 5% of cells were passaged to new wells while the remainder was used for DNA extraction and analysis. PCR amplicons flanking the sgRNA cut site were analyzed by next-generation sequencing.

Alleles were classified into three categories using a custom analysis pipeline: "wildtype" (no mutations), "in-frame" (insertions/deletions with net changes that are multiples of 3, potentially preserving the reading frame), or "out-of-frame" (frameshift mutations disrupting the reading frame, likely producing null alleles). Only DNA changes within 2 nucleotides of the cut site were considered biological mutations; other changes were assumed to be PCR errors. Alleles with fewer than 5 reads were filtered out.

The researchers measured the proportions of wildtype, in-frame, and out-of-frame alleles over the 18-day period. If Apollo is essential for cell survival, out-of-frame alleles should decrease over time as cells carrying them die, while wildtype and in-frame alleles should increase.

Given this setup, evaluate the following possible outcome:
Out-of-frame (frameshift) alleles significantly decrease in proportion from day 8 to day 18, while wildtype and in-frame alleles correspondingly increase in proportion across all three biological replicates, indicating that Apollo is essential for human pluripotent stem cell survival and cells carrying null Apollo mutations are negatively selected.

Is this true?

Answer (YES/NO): NO